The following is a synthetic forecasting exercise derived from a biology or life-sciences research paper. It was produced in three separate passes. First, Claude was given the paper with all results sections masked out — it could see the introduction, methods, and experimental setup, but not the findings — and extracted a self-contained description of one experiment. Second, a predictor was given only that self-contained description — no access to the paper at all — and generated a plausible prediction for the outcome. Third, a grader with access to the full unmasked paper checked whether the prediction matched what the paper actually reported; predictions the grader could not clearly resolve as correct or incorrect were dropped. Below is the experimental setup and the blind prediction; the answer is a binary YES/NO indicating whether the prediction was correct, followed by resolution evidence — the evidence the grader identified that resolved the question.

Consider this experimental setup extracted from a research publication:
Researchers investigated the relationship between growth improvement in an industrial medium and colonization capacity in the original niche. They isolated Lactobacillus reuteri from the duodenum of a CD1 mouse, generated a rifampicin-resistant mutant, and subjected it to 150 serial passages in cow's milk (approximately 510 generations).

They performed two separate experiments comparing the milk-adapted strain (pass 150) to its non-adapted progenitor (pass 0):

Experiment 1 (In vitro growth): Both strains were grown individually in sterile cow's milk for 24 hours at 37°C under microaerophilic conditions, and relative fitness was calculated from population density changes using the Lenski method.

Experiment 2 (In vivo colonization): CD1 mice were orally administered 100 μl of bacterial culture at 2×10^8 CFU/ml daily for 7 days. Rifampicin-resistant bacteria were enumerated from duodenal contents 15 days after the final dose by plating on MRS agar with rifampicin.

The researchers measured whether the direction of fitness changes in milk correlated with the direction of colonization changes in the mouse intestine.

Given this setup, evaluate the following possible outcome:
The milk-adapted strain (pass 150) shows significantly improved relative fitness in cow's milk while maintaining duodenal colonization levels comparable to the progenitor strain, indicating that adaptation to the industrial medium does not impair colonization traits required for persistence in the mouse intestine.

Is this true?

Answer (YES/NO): NO